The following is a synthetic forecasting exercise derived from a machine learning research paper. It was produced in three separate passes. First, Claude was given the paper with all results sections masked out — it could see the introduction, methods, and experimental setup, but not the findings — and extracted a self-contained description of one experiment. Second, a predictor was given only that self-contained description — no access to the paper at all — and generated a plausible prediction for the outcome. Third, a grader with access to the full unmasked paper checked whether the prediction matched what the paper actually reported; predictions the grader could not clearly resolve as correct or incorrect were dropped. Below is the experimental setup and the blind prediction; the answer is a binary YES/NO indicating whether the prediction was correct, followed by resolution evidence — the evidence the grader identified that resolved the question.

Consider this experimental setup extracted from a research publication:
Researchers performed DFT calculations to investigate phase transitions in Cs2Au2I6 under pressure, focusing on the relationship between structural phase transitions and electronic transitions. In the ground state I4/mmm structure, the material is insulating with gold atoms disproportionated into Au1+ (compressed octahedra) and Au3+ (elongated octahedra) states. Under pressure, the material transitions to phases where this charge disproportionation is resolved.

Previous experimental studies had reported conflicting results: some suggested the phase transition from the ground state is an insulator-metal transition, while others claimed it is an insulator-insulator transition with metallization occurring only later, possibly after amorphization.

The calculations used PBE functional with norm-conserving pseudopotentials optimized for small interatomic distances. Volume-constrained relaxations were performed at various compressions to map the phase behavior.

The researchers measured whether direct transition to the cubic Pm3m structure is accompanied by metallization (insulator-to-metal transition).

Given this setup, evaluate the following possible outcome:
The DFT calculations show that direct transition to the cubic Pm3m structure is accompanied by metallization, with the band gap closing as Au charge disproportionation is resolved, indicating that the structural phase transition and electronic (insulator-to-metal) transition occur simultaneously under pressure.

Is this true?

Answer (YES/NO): YES